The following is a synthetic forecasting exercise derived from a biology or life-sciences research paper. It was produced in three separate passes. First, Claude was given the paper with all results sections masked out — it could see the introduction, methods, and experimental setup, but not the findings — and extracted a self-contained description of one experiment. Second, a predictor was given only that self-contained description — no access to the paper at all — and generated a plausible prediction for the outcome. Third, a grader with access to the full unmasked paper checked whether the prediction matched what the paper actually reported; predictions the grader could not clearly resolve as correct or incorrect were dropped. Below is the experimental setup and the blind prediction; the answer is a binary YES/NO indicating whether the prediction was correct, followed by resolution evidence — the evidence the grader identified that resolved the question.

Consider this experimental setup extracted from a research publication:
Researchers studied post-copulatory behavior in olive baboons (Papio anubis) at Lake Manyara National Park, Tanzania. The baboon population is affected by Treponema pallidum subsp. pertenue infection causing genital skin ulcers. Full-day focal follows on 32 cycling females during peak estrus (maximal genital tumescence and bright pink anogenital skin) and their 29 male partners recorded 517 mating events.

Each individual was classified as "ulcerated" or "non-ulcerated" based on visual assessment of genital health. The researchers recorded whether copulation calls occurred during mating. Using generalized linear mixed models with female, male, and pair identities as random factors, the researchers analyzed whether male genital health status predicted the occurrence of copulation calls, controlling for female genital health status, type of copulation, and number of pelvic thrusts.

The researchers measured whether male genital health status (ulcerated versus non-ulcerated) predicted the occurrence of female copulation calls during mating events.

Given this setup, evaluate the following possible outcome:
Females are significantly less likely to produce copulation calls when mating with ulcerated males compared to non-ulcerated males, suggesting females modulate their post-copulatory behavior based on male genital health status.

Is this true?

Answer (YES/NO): NO